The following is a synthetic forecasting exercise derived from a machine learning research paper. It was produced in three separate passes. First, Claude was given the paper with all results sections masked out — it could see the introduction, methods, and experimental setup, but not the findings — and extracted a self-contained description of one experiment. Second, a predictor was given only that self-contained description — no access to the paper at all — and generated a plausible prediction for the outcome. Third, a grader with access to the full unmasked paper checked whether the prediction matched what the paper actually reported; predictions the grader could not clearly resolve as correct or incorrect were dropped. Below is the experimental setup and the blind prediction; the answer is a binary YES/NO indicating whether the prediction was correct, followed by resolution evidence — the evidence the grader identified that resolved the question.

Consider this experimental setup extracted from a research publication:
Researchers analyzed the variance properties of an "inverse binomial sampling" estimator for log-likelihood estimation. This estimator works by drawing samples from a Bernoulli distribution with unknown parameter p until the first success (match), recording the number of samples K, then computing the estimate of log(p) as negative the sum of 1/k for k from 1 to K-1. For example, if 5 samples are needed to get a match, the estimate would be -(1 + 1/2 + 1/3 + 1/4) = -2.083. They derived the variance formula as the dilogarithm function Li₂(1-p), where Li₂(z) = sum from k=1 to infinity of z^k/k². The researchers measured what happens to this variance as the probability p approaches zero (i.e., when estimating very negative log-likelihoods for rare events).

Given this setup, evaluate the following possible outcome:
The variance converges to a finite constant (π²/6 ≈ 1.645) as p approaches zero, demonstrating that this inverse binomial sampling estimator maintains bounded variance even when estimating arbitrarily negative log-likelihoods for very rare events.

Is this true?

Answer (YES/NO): YES